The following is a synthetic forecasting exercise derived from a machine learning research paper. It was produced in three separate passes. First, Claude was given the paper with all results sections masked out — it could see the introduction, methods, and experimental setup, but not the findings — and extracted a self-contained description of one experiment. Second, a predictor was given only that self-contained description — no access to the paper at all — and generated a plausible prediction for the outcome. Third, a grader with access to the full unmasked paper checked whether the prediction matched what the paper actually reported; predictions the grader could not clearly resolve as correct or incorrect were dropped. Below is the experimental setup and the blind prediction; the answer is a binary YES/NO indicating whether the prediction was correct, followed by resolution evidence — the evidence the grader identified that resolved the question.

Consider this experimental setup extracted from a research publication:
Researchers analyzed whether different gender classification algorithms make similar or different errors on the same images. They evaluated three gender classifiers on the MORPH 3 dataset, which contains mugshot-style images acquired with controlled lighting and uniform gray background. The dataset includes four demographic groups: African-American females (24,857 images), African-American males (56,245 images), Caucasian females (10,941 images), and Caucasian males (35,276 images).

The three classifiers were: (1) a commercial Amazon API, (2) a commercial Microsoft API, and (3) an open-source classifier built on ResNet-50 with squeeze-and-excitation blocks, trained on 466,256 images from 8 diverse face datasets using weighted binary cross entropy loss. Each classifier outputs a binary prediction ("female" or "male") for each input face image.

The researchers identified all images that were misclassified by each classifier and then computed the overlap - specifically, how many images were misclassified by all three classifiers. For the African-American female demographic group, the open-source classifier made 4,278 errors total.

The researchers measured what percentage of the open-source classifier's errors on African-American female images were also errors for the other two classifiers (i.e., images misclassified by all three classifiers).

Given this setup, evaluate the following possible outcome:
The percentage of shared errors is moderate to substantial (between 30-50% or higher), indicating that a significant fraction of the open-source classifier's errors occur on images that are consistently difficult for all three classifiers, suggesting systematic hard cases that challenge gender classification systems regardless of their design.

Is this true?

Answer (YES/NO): NO